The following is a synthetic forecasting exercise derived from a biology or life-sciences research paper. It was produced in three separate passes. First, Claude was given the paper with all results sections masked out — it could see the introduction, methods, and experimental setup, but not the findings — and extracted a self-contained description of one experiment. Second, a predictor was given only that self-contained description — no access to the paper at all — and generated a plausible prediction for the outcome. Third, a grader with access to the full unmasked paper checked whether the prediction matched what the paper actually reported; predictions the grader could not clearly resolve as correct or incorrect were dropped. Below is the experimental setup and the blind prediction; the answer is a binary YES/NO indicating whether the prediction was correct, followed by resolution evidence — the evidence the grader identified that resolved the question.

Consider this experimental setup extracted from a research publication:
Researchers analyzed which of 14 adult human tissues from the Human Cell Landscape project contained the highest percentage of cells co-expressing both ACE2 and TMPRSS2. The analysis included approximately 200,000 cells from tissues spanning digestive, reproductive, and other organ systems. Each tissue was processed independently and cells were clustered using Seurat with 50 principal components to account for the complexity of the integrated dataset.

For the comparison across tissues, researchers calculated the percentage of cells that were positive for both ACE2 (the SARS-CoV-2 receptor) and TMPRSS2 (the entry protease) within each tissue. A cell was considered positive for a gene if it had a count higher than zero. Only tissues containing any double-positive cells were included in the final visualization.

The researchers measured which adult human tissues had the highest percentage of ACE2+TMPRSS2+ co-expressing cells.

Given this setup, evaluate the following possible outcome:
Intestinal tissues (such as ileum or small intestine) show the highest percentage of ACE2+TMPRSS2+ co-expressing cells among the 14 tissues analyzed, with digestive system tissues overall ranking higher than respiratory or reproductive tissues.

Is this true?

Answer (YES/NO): YES